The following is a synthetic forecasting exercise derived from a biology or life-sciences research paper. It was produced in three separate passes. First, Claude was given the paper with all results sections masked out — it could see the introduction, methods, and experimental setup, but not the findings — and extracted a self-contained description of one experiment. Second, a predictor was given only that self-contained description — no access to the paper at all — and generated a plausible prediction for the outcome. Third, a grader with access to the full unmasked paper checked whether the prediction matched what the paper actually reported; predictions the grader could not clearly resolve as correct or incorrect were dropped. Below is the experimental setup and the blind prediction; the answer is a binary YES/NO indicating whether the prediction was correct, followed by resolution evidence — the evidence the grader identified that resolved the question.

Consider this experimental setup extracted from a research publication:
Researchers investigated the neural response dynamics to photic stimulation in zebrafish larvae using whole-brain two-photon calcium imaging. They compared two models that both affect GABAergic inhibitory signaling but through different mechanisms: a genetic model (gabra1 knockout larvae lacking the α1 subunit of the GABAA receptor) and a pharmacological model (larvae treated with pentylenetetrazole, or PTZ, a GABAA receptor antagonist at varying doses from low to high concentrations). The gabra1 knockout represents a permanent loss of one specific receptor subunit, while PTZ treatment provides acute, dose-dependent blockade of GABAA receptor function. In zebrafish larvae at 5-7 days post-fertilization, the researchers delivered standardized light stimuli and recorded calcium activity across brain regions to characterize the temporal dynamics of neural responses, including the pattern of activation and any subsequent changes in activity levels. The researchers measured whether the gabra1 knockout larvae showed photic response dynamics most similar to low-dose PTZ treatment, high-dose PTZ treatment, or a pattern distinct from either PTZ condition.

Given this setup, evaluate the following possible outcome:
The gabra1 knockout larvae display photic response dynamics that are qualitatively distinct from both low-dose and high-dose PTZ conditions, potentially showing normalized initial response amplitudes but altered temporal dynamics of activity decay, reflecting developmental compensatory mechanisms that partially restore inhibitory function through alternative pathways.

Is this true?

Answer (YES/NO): NO